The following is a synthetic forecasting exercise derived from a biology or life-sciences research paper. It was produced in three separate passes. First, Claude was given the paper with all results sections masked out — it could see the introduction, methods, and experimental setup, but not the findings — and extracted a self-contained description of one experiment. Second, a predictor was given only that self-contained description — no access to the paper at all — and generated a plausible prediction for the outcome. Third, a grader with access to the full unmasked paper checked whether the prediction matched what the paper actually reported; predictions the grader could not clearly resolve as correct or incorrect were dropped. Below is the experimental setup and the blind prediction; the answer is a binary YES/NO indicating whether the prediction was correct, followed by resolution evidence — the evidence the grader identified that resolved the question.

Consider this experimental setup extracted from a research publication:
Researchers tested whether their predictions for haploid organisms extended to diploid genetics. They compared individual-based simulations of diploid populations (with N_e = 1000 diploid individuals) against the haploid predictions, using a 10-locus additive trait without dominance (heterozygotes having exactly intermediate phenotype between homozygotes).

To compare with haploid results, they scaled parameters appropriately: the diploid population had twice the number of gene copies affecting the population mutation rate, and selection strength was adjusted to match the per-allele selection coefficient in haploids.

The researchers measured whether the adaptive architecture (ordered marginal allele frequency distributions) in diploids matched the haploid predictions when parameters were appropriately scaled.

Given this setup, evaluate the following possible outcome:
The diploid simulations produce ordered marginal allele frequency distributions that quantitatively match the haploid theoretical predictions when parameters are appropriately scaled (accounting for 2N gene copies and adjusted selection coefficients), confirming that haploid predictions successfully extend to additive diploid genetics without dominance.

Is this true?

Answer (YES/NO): YES